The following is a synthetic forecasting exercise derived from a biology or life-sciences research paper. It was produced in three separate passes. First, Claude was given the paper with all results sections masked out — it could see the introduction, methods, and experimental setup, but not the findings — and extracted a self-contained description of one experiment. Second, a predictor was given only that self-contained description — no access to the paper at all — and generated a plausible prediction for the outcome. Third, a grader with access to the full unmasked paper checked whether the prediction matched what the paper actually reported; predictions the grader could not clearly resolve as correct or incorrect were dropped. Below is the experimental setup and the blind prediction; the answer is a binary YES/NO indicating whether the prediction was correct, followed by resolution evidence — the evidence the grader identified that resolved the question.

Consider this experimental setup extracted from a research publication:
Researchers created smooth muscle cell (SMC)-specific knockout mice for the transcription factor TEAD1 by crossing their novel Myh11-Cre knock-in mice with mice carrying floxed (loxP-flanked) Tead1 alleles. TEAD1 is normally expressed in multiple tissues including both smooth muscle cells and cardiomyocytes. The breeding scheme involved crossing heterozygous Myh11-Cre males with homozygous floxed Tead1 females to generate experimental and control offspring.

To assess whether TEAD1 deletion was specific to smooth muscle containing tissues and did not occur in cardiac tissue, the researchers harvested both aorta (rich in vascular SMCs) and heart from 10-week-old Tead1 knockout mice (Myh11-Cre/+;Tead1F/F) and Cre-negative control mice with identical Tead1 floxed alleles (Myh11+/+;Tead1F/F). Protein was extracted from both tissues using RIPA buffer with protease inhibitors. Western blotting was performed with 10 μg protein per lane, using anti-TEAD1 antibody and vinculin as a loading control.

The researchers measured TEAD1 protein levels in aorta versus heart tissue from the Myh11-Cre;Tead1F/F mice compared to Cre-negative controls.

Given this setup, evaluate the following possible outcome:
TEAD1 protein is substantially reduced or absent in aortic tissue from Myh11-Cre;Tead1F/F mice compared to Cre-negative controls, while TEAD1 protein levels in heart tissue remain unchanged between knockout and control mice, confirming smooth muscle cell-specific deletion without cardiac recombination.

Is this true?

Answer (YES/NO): YES